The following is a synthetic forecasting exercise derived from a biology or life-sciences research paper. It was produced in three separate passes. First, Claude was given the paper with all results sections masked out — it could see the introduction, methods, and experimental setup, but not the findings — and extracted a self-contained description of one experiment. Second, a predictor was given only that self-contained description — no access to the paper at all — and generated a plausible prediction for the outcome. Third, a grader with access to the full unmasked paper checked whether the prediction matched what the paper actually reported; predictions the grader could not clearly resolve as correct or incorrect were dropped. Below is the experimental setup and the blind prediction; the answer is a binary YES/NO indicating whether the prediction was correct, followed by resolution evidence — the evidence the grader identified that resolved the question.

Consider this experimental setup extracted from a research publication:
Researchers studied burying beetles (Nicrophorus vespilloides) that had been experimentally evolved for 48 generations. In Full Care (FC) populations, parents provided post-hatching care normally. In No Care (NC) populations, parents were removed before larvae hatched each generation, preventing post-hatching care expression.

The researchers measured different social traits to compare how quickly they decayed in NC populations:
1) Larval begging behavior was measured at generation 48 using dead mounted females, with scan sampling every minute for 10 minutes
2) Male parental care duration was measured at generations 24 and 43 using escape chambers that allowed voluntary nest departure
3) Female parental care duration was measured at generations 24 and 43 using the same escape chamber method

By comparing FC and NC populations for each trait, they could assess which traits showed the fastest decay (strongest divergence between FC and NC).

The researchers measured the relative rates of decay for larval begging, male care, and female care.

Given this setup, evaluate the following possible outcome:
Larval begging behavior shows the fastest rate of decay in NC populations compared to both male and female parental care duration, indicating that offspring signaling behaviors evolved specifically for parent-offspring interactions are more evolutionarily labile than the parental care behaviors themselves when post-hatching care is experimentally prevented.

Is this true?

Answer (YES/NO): YES